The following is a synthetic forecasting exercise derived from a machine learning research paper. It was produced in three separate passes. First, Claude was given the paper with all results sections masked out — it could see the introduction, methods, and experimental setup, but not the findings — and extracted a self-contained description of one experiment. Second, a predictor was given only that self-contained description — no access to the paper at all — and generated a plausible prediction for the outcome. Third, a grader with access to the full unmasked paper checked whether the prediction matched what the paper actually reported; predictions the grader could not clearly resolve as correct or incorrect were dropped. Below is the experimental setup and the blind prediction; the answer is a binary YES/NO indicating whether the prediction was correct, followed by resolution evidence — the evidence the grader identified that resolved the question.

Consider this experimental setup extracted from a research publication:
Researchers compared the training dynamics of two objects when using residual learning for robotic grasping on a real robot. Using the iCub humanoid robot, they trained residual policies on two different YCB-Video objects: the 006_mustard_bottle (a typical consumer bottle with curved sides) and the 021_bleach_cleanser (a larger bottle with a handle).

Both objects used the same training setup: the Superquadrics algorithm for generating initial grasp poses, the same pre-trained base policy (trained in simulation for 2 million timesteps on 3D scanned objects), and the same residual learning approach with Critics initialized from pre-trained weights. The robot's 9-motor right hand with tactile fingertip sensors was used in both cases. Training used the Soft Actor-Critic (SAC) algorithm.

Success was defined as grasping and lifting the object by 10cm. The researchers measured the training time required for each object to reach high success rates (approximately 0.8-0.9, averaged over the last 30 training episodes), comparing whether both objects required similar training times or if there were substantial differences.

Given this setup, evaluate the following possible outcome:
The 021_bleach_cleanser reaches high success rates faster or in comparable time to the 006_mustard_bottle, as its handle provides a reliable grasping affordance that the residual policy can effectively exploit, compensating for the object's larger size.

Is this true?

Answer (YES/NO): YES